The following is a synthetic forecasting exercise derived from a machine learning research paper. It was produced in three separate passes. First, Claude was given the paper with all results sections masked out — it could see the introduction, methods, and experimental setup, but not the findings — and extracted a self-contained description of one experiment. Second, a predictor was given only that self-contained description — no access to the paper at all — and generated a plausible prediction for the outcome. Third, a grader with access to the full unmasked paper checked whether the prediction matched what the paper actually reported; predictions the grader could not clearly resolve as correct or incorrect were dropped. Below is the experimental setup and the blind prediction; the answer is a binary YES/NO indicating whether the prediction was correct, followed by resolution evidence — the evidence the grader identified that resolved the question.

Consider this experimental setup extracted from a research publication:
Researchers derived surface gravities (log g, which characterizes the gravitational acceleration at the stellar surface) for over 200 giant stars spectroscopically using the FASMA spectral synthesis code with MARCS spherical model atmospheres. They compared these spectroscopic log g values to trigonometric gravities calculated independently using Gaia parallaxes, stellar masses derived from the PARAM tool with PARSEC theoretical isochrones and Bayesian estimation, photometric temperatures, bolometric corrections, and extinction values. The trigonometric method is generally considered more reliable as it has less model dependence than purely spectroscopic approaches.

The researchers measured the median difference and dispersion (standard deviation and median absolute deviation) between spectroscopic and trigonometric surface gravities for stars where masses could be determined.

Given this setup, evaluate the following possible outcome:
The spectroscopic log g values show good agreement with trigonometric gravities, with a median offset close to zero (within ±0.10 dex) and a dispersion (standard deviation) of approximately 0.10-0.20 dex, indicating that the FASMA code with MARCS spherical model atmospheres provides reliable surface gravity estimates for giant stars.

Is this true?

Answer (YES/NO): YES